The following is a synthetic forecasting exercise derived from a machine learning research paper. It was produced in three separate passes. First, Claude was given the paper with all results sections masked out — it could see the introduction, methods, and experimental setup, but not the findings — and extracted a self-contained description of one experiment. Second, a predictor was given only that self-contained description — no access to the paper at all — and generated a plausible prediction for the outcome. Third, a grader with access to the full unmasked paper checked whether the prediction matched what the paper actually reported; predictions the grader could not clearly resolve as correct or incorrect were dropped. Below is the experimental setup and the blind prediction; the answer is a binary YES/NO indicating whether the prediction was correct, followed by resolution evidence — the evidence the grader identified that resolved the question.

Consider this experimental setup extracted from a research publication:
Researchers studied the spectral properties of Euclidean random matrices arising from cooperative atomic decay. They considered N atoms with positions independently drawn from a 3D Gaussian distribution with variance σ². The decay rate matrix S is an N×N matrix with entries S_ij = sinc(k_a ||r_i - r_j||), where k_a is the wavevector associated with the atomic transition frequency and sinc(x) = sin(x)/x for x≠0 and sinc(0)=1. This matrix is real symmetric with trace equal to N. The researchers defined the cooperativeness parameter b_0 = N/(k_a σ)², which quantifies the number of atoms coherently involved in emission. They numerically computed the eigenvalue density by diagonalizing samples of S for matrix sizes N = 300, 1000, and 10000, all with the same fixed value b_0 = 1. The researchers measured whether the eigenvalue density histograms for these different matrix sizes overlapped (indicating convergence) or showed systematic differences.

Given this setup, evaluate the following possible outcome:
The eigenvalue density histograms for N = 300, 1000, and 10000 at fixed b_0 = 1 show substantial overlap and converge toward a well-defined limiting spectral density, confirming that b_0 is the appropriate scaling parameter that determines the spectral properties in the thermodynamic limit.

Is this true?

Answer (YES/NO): YES